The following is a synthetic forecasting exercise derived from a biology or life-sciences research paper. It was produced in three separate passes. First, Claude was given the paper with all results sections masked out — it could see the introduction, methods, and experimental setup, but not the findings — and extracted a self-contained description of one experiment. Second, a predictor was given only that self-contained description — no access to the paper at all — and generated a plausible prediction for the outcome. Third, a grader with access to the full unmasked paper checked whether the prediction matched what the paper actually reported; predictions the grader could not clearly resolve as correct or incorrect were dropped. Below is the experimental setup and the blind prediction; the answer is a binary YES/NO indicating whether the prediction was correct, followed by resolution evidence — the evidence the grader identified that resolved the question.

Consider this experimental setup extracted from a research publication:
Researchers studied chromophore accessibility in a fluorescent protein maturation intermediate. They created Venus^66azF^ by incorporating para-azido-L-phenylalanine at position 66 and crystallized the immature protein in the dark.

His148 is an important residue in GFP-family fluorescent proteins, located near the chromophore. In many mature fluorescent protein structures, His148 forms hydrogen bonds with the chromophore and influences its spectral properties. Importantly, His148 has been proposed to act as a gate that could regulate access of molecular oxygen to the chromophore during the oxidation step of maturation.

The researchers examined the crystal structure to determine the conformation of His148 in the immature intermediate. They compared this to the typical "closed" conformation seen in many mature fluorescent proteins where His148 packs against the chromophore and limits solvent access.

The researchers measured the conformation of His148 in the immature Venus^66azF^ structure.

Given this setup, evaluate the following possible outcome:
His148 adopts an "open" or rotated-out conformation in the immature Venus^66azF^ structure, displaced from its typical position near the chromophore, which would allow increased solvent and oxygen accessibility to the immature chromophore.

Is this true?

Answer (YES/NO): YES